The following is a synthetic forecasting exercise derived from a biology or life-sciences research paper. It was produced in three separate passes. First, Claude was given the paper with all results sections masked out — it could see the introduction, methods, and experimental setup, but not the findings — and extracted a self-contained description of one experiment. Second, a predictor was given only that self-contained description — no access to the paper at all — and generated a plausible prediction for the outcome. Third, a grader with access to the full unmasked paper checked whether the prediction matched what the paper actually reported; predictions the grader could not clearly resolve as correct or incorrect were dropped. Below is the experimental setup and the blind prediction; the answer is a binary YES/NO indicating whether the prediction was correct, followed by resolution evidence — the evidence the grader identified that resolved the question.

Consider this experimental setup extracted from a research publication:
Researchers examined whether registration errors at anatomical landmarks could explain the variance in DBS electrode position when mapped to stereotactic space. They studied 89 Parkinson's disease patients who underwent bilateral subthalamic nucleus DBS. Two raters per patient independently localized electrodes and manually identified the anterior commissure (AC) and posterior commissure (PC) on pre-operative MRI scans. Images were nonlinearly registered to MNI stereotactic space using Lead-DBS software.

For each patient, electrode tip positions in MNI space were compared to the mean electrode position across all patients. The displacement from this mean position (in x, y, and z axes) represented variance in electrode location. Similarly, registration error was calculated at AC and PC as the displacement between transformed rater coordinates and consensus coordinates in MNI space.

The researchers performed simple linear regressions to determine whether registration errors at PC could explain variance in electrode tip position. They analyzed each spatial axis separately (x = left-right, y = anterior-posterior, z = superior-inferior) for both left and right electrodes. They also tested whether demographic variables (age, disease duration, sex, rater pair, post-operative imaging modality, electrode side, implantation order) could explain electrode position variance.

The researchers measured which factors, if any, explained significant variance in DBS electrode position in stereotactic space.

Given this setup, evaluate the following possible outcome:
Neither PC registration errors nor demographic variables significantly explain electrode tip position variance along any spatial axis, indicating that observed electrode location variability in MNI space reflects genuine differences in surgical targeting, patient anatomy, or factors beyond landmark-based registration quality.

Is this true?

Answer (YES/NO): NO